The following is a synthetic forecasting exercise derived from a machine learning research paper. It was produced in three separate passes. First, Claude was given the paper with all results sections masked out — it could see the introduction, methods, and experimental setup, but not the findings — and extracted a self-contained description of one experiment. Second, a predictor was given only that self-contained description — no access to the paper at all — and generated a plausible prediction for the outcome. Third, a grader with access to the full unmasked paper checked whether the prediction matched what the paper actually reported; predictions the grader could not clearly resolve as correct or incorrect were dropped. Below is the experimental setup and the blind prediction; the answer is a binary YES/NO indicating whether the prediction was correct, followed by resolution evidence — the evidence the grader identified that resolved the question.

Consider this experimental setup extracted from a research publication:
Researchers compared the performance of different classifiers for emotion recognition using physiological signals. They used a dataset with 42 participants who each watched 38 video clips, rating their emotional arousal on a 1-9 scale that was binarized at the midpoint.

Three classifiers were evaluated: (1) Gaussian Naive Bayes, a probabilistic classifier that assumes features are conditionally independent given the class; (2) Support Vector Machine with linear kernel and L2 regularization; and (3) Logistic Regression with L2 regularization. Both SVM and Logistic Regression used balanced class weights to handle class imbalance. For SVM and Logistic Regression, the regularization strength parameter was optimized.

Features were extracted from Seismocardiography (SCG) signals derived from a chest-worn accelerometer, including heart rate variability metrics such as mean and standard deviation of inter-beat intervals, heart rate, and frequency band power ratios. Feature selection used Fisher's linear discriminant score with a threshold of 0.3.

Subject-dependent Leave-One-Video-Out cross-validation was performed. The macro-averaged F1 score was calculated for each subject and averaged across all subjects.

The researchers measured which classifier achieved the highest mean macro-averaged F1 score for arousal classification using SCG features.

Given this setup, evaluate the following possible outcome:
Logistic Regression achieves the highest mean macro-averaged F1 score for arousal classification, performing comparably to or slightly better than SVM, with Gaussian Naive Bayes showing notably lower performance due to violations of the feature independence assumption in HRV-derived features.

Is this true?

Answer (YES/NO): NO